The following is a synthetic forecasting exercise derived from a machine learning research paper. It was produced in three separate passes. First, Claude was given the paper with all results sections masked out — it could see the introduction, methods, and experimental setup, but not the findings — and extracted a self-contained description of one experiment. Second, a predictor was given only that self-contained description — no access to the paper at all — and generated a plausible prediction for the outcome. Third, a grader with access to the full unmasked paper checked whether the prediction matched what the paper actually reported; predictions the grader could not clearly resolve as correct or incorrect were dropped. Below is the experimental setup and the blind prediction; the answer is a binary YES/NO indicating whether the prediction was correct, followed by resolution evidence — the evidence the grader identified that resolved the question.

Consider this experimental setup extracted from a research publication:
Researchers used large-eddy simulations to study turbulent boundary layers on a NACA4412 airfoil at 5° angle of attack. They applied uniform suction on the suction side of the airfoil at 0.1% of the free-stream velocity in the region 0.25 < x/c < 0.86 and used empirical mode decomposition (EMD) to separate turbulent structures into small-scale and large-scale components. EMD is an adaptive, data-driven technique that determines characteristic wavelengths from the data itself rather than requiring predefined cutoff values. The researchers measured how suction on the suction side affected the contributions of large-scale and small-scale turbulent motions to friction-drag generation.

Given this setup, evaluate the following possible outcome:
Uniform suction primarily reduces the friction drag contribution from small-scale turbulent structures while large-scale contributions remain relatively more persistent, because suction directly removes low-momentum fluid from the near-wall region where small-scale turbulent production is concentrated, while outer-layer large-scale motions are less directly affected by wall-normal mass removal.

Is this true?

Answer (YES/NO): NO